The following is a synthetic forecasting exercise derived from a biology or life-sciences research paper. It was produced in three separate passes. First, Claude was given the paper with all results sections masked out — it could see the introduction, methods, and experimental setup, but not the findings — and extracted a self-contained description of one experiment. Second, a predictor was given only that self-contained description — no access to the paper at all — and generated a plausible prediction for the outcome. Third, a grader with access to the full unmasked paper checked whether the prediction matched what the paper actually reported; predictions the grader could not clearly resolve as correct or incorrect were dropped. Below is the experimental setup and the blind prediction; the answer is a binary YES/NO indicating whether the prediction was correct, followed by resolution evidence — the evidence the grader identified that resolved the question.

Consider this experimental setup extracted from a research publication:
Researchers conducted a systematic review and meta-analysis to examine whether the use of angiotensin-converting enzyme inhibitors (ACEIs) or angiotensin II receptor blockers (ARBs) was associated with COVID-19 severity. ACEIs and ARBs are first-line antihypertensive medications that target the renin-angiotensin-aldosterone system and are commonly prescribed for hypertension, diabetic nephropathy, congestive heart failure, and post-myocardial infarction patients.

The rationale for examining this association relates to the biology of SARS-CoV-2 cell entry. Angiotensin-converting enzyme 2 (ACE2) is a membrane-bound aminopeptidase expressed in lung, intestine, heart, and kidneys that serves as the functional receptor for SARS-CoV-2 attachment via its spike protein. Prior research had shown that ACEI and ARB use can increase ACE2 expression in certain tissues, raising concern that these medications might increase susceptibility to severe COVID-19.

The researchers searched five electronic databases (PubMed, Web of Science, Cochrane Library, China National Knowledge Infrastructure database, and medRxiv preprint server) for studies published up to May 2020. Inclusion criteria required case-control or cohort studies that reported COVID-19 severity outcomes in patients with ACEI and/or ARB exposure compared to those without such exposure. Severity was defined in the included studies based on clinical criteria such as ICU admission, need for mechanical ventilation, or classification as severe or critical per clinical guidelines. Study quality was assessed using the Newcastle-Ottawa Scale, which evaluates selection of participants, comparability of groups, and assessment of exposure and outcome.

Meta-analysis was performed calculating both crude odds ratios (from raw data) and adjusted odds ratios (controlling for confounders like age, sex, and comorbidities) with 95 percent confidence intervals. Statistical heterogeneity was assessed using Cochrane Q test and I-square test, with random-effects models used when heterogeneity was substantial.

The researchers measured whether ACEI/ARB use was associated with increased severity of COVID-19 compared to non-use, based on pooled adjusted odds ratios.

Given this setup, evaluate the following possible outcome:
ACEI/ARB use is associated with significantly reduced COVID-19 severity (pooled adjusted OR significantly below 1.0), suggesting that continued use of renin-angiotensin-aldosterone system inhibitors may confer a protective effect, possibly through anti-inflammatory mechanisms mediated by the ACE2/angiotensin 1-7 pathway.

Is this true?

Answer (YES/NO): NO